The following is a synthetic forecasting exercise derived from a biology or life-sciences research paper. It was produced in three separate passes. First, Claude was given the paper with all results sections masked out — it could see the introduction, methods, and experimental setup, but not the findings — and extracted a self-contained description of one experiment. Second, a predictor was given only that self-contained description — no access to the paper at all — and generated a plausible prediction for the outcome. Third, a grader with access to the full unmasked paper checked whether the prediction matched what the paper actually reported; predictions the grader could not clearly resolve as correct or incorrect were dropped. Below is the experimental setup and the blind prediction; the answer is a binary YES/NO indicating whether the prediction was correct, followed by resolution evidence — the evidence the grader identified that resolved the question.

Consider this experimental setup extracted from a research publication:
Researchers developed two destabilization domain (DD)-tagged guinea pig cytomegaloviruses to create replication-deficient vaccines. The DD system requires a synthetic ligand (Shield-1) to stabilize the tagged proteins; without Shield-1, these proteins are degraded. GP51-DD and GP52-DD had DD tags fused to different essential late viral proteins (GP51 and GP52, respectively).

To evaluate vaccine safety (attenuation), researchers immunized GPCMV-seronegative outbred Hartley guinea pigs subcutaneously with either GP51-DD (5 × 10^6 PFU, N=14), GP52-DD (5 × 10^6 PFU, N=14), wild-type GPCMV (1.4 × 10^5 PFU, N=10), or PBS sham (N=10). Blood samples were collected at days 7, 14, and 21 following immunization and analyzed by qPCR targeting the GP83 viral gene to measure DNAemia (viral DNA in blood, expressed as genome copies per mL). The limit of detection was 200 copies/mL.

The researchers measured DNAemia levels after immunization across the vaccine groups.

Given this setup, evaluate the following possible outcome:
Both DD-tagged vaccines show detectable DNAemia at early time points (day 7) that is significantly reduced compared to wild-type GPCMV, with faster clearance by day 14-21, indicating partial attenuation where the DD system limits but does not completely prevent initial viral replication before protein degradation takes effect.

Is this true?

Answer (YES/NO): NO